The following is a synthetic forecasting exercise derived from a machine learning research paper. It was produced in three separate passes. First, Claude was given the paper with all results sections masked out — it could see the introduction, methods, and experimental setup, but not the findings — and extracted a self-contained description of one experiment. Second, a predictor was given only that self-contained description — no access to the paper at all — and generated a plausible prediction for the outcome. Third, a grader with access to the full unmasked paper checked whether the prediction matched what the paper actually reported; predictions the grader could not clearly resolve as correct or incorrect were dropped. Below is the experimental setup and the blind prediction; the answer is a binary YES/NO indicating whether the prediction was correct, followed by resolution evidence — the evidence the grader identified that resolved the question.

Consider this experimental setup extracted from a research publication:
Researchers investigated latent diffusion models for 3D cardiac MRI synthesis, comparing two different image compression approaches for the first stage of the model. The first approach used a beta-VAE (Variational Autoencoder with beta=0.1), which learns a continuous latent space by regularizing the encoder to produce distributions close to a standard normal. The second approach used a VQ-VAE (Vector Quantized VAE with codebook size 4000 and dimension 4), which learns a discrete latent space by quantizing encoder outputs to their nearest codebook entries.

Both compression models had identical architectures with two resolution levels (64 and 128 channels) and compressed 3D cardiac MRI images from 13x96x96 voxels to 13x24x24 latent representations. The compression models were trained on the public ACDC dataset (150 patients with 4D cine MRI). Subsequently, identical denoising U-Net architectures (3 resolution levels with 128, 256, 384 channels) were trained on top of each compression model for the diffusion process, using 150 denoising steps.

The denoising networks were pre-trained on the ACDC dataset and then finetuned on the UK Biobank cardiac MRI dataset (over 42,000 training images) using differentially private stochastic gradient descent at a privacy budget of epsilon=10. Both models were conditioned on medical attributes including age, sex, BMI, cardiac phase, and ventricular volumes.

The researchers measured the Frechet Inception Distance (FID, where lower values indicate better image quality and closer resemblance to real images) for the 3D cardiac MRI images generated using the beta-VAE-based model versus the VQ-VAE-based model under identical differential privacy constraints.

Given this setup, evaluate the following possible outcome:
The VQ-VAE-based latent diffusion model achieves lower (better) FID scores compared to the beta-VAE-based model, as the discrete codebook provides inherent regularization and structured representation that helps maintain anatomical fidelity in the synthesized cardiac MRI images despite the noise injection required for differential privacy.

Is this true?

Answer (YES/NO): NO